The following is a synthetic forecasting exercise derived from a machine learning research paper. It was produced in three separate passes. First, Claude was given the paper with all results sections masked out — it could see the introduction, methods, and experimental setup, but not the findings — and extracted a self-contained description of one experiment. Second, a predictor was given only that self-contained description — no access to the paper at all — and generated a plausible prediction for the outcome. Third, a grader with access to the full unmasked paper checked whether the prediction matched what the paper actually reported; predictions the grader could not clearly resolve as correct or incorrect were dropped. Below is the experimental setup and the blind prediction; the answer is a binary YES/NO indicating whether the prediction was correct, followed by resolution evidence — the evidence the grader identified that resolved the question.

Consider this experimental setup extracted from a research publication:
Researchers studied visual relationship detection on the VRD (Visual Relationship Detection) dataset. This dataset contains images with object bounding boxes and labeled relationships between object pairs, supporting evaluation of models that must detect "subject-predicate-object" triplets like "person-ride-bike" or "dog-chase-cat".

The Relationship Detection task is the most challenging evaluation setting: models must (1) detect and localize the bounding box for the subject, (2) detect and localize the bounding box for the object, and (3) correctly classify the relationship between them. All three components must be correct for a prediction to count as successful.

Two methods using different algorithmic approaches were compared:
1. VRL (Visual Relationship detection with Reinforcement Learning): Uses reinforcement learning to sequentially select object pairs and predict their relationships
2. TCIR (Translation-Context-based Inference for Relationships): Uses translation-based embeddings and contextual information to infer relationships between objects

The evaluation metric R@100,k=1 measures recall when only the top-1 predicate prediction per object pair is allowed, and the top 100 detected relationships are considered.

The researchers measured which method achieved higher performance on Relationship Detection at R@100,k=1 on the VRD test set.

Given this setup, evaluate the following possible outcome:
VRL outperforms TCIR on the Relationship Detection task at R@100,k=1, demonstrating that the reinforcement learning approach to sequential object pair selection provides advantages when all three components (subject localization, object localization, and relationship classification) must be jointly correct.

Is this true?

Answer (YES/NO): NO